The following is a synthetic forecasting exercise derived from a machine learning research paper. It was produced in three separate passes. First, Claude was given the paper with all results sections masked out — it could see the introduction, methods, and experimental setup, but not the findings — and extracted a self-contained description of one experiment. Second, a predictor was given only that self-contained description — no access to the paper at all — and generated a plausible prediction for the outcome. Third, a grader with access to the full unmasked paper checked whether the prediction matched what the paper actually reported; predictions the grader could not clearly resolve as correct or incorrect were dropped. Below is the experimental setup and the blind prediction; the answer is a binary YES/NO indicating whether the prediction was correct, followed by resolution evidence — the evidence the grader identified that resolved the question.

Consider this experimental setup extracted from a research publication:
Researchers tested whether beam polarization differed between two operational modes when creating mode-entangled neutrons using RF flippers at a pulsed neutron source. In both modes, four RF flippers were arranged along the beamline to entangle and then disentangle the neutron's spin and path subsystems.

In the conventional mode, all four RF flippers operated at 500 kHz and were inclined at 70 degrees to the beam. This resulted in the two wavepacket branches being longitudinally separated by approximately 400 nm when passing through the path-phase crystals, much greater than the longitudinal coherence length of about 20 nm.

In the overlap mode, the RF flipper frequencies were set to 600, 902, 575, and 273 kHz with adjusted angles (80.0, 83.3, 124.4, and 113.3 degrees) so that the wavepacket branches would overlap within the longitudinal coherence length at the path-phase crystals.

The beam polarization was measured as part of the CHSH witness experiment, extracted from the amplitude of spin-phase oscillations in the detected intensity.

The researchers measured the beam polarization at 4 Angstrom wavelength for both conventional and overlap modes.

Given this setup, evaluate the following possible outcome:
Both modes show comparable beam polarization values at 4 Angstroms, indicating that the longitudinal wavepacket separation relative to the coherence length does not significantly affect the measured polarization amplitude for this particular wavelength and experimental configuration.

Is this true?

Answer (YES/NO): YES